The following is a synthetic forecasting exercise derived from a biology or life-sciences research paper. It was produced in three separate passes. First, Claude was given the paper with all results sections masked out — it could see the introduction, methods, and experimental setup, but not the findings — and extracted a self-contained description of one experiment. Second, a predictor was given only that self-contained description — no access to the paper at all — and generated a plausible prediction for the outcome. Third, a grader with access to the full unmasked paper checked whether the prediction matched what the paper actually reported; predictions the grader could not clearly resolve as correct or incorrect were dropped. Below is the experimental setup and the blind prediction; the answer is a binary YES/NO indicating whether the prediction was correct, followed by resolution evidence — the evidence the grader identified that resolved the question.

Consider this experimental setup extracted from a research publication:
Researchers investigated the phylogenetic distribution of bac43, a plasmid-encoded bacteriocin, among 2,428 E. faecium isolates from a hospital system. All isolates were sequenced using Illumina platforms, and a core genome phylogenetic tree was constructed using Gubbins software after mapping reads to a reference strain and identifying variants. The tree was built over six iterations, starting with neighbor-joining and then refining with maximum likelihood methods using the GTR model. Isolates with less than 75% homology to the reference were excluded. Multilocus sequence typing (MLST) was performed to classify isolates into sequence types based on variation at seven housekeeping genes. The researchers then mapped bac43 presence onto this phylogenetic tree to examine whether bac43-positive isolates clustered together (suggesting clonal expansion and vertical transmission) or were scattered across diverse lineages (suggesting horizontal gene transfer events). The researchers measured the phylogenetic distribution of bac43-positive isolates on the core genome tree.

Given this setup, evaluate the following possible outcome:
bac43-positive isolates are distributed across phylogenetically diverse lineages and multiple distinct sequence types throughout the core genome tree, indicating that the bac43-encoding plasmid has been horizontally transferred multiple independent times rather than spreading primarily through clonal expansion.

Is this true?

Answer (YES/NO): NO